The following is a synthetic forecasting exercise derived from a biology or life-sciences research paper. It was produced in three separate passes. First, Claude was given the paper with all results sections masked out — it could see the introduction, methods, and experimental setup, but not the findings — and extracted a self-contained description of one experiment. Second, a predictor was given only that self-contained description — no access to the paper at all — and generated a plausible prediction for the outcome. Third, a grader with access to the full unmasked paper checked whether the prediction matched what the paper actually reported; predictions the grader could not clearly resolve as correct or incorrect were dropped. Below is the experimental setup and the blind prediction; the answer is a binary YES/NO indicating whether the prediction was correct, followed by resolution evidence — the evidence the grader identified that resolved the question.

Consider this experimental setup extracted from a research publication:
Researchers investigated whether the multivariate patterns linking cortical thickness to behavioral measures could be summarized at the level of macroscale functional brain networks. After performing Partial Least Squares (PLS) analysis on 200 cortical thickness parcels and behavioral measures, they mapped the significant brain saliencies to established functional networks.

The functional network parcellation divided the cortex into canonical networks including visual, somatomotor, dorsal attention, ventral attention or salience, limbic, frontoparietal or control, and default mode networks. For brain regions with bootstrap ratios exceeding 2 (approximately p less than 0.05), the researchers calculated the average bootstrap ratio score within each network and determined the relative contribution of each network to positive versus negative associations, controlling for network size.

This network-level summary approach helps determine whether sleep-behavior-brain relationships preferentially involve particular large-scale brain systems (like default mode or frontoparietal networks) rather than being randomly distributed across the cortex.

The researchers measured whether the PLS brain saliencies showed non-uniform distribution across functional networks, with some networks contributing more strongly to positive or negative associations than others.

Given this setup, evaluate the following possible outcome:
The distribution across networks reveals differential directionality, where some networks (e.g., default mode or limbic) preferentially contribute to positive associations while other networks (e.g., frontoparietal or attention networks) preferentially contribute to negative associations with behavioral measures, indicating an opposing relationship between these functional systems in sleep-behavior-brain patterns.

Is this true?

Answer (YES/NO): YES